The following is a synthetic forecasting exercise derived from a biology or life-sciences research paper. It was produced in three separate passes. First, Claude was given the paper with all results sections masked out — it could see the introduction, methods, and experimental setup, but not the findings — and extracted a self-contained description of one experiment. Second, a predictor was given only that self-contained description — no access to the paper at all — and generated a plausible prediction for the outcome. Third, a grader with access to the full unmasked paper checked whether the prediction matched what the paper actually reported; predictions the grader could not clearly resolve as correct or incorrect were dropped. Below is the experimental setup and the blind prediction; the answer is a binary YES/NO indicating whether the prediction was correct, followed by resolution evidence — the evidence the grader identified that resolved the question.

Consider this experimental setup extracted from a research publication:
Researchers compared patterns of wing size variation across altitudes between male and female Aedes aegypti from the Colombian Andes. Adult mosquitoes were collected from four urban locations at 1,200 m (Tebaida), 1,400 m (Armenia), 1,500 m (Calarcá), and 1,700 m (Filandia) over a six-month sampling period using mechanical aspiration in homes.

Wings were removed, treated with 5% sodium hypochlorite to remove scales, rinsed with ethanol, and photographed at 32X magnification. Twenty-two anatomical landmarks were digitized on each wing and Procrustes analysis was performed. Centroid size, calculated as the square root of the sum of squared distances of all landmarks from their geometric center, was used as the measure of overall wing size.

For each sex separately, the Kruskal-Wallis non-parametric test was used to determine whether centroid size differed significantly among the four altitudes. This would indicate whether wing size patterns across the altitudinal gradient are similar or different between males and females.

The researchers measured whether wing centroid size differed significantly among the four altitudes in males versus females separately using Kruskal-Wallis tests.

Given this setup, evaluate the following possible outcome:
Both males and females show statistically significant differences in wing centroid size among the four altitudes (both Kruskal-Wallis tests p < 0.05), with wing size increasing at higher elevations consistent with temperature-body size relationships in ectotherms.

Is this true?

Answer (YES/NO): NO